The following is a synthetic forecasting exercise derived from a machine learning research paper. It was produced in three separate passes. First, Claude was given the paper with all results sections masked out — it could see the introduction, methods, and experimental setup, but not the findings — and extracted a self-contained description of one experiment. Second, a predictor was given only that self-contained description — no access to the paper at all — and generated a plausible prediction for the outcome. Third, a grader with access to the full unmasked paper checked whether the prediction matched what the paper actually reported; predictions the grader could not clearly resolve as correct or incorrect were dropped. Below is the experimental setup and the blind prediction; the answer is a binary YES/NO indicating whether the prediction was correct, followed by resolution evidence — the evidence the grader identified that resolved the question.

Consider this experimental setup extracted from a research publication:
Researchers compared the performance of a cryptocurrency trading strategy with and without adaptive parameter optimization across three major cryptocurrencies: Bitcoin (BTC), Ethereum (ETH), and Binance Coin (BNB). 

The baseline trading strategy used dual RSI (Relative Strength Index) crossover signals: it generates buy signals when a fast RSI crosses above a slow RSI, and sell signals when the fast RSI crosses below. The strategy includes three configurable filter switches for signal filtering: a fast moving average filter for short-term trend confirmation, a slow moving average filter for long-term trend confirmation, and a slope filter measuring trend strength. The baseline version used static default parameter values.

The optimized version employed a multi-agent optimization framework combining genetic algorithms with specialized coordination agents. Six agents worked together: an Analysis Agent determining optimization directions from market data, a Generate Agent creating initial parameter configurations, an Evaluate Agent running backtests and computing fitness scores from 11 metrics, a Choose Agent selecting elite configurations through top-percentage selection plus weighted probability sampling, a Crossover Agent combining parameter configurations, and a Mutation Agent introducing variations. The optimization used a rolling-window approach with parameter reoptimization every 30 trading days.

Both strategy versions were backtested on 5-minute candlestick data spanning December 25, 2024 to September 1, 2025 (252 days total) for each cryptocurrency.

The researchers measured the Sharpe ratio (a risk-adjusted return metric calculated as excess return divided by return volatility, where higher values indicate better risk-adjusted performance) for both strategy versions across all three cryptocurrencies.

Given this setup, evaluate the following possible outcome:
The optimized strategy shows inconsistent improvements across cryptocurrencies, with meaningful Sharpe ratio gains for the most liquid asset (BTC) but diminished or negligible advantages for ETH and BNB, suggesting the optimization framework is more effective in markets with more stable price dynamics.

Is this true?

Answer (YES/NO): NO